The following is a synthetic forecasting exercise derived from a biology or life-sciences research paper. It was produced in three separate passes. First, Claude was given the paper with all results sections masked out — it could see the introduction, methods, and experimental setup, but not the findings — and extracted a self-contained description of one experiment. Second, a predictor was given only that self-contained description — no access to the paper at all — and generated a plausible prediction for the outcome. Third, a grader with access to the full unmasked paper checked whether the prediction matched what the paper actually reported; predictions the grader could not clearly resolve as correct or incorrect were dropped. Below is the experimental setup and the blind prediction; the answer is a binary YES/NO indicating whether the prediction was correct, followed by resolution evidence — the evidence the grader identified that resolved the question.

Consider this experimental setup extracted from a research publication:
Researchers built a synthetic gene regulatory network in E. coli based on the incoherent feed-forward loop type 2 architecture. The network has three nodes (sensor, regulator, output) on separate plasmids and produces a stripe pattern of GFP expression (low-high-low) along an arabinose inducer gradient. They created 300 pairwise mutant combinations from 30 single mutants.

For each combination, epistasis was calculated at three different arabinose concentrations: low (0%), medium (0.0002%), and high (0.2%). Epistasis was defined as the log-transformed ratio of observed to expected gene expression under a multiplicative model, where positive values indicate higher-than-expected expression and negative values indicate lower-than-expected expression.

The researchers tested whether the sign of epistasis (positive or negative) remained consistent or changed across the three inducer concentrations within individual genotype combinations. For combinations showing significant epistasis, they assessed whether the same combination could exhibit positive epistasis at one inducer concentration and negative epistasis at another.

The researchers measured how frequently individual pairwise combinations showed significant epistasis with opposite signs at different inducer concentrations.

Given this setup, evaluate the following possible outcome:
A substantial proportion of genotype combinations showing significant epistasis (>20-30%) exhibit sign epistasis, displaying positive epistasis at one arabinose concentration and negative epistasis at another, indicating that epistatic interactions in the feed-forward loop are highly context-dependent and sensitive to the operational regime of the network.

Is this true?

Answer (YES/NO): YES